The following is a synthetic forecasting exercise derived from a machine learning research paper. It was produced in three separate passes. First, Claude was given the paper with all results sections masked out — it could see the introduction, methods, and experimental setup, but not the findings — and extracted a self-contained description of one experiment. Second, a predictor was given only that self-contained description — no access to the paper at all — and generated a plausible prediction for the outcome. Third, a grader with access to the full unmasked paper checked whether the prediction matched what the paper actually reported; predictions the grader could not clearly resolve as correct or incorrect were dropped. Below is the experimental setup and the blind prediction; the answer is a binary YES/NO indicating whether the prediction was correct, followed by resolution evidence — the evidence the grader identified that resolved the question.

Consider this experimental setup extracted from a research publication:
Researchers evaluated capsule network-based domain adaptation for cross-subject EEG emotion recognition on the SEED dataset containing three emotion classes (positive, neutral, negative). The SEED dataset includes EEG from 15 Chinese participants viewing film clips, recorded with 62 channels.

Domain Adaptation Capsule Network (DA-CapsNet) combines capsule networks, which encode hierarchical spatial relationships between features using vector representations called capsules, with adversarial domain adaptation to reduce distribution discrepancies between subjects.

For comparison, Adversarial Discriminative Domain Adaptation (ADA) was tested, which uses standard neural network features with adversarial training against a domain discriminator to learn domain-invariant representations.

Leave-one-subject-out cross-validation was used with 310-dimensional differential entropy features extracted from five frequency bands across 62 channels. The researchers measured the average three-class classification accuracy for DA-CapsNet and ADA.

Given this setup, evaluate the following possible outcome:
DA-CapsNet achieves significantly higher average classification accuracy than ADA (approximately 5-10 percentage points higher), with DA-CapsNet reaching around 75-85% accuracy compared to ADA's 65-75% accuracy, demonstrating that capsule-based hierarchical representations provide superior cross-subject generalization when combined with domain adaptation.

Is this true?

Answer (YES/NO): NO